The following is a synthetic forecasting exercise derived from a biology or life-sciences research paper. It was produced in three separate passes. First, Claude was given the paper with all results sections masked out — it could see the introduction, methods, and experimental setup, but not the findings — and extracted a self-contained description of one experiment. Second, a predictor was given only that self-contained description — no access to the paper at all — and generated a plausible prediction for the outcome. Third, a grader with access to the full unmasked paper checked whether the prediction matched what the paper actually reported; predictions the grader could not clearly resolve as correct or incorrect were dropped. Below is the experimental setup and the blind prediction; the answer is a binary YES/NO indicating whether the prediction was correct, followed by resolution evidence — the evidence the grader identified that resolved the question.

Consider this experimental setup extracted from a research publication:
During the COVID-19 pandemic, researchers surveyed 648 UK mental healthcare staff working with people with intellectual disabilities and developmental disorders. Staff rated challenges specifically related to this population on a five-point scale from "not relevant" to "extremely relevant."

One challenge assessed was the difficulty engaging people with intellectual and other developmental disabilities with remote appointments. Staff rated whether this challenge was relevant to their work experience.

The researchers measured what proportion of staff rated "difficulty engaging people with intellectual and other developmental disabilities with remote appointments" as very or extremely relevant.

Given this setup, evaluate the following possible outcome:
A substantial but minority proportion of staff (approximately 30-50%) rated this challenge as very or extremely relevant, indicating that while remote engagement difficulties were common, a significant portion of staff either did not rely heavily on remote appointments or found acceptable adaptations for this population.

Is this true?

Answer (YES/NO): YES